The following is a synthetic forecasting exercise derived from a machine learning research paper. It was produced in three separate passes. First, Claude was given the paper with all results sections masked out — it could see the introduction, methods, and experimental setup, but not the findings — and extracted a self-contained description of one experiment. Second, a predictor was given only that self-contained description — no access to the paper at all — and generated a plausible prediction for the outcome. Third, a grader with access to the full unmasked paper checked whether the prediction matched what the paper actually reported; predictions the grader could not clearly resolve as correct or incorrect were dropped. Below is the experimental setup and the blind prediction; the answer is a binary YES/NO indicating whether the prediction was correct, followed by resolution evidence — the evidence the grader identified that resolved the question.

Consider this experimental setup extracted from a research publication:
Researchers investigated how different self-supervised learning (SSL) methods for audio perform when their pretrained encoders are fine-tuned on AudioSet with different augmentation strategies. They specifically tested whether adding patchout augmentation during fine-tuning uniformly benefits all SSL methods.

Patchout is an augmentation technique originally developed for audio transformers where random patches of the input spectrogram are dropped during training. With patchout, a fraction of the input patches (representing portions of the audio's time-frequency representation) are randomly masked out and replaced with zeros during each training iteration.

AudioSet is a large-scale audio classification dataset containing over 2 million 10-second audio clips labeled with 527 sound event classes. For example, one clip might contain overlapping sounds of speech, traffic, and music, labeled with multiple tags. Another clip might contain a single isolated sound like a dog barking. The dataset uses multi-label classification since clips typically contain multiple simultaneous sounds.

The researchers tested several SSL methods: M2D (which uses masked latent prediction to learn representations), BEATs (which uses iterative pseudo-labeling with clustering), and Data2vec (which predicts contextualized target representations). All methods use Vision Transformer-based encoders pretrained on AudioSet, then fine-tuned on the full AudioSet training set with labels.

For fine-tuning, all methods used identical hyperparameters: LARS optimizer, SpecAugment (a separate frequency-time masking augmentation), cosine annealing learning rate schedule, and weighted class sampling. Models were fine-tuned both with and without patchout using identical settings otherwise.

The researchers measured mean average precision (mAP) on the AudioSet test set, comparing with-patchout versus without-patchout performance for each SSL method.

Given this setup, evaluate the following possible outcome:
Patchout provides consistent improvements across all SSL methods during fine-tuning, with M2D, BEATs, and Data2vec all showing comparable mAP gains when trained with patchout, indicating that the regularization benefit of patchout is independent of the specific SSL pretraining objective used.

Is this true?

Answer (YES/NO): NO